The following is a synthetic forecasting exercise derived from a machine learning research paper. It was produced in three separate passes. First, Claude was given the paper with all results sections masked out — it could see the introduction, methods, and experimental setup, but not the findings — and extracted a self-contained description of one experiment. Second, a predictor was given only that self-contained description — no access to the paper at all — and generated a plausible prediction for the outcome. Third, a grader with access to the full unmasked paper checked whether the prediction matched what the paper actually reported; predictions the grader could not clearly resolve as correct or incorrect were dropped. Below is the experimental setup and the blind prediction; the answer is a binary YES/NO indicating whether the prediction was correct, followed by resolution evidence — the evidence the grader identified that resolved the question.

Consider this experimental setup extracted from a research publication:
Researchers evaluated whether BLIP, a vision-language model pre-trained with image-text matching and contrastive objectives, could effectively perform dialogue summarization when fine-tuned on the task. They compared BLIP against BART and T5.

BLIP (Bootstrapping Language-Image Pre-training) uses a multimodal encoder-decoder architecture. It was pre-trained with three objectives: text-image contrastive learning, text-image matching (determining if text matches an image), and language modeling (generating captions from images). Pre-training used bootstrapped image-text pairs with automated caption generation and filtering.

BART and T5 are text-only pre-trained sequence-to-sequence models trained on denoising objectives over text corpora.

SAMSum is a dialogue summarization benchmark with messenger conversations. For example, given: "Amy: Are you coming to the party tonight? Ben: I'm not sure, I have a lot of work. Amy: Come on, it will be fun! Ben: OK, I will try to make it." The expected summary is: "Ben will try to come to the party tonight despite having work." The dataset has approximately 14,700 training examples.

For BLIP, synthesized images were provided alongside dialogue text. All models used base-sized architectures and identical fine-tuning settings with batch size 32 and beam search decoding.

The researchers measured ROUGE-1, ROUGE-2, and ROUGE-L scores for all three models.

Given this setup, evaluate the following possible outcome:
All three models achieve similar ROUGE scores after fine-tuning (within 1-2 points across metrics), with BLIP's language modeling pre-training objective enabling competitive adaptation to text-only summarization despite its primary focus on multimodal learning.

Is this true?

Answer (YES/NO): NO